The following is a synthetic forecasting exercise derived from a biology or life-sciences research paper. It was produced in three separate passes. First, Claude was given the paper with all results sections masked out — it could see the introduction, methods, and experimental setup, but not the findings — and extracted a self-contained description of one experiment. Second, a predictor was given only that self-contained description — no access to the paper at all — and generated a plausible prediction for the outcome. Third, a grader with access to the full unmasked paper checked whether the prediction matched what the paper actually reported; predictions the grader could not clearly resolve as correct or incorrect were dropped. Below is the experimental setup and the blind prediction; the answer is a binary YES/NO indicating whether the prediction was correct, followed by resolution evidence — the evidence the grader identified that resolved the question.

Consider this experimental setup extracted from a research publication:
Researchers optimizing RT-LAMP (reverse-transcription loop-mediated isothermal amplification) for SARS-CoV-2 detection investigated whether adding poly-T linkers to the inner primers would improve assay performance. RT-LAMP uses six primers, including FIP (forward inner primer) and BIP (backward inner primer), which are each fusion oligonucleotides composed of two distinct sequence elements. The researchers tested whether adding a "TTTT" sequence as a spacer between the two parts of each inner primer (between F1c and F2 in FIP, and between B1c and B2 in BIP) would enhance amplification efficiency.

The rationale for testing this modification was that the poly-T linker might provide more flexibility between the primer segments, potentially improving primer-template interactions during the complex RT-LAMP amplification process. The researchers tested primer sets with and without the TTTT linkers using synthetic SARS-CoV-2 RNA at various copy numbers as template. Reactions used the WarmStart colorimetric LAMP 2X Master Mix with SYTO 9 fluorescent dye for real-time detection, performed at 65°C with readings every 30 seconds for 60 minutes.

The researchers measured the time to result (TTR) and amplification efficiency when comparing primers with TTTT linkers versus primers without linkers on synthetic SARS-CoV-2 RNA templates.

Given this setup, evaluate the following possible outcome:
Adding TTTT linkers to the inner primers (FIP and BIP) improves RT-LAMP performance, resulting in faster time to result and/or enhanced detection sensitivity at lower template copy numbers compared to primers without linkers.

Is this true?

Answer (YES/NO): NO